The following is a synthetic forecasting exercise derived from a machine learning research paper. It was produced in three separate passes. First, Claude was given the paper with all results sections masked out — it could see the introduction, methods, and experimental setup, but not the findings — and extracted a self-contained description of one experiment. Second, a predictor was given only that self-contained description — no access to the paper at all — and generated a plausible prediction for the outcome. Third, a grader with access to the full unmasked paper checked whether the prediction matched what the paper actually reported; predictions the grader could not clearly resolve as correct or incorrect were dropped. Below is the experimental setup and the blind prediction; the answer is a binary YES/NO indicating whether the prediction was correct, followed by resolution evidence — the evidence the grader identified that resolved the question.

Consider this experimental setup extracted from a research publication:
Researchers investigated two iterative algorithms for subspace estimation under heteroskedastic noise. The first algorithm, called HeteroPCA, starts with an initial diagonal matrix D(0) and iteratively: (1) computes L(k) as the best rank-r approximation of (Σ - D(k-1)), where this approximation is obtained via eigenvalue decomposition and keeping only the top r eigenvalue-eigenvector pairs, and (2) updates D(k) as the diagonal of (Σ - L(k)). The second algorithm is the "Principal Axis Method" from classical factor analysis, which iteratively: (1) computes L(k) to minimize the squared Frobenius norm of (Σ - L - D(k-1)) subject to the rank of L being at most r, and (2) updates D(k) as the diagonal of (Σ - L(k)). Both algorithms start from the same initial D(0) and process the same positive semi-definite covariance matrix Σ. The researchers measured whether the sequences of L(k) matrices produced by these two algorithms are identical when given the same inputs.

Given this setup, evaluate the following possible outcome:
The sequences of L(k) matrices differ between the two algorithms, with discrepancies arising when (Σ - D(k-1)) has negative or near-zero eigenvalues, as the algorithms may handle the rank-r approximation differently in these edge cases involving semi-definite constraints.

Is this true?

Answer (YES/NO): NO